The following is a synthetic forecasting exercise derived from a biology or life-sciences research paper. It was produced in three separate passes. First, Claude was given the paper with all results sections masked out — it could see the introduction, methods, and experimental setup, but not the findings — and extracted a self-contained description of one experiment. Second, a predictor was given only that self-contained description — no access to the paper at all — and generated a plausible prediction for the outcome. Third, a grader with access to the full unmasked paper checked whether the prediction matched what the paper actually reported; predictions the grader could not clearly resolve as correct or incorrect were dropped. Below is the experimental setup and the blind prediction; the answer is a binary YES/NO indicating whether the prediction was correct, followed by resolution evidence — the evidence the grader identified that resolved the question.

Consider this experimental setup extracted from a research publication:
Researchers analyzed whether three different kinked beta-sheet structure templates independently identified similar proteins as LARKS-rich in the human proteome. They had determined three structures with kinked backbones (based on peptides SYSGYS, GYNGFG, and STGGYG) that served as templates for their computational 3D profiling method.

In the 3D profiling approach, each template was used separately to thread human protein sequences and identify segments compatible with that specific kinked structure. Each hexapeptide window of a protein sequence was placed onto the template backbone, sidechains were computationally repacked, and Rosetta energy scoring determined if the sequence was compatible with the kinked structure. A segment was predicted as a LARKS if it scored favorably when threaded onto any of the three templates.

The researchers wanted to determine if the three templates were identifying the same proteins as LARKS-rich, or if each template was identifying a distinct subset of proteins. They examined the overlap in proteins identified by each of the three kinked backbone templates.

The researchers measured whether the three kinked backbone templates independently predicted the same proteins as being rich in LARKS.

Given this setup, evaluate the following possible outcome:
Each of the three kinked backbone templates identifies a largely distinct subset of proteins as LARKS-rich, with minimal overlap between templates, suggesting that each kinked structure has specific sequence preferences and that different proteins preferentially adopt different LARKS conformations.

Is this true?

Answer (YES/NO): NO